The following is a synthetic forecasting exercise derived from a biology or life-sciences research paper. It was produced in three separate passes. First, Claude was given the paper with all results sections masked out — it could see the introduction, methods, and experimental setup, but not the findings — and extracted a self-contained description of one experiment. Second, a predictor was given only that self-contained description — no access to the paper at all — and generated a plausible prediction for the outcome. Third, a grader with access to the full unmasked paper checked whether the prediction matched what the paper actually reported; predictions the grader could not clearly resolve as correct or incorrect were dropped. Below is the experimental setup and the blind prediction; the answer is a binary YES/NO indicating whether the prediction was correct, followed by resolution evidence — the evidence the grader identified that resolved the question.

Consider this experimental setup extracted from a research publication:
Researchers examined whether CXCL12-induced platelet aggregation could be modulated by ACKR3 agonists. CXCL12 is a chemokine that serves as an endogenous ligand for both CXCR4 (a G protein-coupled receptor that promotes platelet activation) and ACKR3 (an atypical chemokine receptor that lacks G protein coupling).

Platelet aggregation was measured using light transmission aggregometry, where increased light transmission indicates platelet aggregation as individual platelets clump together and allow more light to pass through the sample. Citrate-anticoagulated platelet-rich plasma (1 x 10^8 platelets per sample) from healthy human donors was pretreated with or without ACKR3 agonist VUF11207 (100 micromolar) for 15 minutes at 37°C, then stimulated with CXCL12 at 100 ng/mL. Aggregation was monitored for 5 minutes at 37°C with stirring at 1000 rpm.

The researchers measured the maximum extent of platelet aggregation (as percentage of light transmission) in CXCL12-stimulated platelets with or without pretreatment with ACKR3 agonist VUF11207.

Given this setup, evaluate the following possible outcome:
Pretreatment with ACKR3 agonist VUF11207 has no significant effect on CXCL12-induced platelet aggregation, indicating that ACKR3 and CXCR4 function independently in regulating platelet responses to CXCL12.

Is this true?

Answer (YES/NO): NO